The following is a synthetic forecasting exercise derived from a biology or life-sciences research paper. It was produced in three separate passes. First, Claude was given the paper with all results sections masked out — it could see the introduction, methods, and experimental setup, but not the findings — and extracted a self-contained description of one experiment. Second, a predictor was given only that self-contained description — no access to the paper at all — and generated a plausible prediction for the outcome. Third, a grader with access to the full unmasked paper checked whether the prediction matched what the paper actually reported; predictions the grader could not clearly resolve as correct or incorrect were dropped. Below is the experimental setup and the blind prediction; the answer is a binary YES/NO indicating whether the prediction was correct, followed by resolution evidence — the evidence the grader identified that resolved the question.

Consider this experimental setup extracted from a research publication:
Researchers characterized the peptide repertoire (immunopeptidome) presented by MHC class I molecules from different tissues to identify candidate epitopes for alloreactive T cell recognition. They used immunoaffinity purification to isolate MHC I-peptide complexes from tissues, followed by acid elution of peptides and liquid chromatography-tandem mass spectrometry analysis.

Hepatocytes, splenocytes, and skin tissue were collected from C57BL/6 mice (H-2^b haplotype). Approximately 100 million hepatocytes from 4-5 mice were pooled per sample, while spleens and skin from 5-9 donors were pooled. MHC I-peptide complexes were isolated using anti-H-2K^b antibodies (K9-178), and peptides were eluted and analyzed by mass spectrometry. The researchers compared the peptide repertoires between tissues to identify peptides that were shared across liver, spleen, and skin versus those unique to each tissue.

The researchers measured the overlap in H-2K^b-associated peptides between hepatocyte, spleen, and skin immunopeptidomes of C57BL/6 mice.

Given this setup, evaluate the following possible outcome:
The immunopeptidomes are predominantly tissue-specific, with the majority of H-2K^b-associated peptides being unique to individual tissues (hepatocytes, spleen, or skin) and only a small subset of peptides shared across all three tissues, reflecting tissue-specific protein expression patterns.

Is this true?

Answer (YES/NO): NO